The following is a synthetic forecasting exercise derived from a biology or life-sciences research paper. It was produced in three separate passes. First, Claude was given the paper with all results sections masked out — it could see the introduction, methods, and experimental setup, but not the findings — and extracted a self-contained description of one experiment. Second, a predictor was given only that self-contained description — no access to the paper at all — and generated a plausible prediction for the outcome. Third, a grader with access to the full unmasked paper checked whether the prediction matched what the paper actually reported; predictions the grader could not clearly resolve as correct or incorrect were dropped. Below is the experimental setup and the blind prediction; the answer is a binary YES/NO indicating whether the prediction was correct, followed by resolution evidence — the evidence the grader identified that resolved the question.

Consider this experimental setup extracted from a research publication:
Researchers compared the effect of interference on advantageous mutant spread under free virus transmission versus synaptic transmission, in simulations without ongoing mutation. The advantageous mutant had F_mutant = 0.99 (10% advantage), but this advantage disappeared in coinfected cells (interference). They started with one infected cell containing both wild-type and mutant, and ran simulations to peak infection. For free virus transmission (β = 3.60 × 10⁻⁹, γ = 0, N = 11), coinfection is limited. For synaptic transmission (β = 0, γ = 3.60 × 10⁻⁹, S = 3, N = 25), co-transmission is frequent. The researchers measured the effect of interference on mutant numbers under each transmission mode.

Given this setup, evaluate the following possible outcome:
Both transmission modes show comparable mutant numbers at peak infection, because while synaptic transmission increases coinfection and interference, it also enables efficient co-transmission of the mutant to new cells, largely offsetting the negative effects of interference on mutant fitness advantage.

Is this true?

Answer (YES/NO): NO